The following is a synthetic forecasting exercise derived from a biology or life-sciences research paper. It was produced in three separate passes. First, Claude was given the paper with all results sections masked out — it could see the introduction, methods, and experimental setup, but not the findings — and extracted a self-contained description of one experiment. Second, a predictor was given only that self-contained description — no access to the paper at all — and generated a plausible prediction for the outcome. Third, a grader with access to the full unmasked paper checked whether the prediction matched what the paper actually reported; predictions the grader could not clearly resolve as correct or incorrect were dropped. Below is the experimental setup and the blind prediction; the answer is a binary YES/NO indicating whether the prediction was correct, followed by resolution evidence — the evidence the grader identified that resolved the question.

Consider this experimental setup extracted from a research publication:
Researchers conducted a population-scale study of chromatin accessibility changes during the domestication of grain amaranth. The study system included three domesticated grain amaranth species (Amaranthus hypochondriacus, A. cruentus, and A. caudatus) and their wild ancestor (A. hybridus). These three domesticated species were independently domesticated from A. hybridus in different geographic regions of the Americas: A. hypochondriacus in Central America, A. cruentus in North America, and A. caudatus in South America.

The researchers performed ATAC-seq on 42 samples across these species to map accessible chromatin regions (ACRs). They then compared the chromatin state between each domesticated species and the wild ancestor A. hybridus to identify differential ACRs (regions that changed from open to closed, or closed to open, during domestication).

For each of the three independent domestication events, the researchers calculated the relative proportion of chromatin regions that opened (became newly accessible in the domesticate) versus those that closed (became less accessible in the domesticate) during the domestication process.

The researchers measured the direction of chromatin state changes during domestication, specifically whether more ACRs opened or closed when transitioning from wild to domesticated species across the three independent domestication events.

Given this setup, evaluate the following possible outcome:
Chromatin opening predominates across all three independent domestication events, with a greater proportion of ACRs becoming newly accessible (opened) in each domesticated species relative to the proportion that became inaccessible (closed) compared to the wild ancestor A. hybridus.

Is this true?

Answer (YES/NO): YES